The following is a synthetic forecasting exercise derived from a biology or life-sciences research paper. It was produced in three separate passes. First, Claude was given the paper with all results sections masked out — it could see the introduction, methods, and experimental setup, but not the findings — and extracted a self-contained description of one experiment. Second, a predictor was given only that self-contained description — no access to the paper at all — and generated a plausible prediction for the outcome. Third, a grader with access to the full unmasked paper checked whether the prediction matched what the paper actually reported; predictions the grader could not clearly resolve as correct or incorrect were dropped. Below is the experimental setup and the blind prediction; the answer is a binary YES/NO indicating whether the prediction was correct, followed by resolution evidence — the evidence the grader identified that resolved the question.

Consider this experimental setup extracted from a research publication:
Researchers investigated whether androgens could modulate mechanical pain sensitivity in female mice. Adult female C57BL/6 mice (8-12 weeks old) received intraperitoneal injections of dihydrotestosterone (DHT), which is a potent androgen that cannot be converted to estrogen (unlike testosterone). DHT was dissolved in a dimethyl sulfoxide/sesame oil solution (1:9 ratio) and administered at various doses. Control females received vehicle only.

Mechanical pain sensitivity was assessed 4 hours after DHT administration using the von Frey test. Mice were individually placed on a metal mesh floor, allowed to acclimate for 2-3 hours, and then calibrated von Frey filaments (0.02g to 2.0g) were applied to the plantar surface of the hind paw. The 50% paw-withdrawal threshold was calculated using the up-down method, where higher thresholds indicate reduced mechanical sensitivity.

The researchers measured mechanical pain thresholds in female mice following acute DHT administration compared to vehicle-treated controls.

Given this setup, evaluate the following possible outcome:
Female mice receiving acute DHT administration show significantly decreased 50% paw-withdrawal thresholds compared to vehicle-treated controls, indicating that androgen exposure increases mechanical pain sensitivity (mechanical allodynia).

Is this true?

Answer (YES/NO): NO